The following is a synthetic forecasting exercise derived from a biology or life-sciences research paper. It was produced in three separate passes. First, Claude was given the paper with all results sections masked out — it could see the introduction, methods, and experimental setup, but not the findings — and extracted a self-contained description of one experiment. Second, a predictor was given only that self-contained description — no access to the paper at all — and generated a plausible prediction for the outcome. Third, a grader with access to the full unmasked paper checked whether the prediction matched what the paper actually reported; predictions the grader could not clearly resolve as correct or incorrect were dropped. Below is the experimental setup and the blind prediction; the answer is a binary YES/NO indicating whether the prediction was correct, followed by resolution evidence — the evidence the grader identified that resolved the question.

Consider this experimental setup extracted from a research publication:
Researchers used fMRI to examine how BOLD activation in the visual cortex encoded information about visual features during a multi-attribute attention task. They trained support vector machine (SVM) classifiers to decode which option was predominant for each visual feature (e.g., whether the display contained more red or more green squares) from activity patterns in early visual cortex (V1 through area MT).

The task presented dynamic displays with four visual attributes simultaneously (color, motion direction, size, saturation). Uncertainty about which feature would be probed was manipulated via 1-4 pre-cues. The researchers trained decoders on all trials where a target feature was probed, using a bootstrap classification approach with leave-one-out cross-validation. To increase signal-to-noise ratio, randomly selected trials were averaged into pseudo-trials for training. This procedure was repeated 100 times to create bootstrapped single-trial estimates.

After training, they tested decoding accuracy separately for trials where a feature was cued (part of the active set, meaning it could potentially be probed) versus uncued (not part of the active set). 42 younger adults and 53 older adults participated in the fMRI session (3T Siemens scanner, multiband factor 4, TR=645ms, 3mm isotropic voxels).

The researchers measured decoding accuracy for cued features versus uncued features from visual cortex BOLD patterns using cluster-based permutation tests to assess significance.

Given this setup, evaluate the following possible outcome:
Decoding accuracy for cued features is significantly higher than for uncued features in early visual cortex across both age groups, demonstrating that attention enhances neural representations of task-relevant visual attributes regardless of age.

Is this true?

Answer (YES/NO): YES